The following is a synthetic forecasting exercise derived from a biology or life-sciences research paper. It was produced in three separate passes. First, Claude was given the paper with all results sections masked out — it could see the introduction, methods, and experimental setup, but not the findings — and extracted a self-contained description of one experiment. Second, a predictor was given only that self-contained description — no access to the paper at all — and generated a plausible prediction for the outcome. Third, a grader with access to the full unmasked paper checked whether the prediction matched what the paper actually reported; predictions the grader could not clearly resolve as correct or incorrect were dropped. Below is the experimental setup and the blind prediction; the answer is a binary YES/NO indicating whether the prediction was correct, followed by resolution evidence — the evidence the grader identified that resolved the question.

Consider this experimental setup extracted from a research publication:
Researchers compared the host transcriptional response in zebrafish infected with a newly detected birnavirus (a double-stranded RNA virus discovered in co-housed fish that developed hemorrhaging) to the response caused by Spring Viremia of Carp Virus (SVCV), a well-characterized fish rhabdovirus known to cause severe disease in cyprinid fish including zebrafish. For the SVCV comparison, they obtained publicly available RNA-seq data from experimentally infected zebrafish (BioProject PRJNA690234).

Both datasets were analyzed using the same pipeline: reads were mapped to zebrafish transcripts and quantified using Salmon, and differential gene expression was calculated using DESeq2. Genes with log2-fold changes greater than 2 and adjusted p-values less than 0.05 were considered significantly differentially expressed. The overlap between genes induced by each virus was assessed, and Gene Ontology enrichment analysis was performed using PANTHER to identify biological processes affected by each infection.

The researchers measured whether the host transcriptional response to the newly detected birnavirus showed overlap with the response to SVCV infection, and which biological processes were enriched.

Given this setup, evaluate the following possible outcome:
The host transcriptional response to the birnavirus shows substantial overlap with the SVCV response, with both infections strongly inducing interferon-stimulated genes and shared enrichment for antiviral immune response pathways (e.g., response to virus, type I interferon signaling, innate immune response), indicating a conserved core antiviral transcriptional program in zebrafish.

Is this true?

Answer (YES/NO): YES